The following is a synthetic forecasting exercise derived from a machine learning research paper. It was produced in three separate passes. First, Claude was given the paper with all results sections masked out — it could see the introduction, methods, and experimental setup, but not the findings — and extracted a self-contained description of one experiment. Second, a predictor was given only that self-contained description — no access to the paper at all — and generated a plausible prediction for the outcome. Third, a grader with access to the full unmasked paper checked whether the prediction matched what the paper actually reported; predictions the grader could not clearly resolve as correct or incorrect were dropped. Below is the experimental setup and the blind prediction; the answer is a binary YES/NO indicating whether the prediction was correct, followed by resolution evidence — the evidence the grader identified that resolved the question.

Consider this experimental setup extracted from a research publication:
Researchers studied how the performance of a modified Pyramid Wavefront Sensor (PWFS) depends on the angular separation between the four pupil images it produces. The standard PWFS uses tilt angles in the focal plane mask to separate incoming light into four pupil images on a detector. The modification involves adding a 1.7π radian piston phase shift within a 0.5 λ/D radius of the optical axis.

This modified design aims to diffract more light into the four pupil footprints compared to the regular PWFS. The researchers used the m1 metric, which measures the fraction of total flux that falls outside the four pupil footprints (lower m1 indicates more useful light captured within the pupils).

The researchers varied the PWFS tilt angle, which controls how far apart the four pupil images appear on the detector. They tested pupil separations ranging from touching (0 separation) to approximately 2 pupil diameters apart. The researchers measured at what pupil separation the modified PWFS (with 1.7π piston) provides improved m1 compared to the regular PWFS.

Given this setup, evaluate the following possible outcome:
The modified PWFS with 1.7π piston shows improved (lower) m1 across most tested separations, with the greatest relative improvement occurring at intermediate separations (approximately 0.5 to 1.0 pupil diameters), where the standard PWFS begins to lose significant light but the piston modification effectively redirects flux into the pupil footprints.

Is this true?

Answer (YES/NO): NO